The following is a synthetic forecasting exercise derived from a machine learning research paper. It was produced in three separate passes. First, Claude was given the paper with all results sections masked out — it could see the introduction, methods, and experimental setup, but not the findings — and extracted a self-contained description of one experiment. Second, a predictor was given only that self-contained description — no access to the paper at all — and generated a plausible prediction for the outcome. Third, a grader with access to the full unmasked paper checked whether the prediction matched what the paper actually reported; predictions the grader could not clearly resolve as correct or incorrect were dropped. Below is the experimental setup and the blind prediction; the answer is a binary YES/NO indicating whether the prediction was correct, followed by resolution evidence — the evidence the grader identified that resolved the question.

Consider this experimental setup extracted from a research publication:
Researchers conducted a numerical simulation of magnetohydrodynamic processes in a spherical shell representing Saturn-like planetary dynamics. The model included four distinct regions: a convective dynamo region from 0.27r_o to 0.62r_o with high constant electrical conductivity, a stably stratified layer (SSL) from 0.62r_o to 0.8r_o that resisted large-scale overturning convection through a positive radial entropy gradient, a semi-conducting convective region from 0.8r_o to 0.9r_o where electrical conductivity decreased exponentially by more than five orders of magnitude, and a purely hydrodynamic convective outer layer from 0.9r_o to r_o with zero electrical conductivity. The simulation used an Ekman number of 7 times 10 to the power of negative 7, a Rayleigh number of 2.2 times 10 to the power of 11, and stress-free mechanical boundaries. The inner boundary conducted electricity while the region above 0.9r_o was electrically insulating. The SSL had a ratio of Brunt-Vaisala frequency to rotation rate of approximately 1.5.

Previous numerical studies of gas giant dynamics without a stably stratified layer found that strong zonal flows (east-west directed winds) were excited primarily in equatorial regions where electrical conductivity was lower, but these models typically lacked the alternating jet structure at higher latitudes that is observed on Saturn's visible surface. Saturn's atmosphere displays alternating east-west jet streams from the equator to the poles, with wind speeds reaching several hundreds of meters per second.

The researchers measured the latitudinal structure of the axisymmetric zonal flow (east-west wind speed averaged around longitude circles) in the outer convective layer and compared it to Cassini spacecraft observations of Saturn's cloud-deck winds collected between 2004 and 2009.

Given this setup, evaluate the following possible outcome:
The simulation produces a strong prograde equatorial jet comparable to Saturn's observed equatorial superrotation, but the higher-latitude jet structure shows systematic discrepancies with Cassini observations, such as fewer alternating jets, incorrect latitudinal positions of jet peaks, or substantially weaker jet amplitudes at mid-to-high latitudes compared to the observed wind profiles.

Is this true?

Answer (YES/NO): YES